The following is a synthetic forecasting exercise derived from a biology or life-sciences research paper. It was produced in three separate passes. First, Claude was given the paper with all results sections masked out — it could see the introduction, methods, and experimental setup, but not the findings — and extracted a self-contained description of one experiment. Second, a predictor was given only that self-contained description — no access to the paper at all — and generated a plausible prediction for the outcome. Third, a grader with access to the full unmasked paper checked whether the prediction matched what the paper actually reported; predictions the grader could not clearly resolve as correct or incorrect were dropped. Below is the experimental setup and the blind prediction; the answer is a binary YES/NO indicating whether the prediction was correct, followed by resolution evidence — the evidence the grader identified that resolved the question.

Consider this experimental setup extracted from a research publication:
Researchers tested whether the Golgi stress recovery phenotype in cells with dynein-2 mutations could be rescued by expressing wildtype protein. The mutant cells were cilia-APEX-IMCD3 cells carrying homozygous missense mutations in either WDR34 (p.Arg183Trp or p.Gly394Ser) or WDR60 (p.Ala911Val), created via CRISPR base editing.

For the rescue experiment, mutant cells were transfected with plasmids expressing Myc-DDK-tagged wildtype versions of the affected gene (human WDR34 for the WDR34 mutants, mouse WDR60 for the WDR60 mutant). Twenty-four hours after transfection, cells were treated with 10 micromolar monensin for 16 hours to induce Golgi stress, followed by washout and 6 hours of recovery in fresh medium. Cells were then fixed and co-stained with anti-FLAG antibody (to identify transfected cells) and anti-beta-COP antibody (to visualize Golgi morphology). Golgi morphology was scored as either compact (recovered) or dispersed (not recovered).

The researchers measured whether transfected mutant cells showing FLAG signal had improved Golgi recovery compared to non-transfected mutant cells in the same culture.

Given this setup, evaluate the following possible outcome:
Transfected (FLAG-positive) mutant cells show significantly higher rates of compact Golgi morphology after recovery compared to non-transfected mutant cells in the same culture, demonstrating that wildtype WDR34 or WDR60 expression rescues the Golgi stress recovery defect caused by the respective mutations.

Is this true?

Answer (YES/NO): YES